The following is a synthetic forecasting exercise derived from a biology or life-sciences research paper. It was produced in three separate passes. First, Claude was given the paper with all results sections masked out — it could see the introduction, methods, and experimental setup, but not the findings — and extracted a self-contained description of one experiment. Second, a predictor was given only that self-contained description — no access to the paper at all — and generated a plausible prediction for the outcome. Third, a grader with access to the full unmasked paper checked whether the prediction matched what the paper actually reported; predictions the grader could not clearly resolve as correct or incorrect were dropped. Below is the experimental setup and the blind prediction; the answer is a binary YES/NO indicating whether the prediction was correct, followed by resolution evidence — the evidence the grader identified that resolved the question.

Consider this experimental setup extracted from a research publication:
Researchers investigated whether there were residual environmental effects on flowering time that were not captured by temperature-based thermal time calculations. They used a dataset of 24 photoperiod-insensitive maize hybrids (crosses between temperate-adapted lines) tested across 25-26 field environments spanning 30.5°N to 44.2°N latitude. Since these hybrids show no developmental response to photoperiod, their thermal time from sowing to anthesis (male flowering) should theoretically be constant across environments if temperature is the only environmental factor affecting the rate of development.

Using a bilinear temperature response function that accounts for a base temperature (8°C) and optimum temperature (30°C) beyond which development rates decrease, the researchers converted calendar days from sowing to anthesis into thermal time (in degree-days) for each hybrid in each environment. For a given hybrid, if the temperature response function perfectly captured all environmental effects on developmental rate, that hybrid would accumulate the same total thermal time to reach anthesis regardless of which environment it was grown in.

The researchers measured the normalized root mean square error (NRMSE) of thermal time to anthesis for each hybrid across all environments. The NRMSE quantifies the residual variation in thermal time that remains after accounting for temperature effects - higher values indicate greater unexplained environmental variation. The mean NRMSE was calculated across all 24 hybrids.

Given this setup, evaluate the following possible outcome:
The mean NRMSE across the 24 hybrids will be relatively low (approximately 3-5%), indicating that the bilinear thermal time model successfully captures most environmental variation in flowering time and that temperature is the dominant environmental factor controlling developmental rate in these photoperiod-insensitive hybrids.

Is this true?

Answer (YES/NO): NO